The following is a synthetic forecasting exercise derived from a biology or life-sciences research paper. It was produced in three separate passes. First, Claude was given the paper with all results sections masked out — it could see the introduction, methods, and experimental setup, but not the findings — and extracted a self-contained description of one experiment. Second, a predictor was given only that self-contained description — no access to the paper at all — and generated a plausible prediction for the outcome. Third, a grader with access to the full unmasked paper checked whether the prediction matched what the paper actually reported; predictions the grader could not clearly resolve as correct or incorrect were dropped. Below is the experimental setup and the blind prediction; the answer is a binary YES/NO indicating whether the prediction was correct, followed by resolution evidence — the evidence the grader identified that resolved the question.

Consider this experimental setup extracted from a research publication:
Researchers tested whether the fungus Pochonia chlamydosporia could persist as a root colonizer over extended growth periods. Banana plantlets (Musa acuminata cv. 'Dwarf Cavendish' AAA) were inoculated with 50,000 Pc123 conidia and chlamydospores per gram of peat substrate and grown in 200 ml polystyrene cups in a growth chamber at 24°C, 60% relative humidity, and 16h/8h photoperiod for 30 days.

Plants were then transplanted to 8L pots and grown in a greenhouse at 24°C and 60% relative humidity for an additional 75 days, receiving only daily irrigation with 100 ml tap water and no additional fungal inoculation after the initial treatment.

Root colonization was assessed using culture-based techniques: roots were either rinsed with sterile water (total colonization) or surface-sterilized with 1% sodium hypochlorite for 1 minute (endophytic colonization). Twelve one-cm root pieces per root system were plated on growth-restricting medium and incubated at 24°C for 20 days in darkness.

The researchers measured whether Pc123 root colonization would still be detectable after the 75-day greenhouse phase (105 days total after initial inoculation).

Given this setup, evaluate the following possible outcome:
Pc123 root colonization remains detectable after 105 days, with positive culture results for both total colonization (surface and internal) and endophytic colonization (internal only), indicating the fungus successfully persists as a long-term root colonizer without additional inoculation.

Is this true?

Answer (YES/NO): YES